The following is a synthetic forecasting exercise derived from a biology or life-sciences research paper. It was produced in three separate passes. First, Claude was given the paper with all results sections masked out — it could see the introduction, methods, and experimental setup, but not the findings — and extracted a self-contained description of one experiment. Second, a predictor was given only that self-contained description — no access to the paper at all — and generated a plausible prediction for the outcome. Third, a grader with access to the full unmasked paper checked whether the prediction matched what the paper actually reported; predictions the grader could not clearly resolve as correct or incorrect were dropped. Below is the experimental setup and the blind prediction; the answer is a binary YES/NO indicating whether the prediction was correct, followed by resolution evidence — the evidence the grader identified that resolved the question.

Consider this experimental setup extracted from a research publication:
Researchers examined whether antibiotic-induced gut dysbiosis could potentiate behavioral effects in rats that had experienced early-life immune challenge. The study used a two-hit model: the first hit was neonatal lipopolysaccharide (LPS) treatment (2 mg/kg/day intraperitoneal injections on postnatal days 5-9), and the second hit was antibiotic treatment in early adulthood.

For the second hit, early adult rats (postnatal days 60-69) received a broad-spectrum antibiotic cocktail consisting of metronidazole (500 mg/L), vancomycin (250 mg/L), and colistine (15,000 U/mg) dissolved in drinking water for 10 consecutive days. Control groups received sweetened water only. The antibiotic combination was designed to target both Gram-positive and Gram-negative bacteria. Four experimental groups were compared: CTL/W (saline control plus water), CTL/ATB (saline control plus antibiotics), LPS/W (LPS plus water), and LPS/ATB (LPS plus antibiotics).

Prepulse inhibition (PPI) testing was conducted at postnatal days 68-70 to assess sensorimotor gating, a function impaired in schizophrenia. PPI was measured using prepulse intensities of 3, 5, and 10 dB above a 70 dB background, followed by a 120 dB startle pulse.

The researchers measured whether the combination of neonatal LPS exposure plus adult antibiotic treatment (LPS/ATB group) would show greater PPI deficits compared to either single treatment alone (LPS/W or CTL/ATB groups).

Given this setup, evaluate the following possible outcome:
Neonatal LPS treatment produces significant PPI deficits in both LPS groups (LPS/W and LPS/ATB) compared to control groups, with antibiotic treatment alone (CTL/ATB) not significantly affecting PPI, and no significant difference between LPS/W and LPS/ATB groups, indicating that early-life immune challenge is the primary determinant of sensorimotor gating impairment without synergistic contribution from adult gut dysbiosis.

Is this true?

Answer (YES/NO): NO